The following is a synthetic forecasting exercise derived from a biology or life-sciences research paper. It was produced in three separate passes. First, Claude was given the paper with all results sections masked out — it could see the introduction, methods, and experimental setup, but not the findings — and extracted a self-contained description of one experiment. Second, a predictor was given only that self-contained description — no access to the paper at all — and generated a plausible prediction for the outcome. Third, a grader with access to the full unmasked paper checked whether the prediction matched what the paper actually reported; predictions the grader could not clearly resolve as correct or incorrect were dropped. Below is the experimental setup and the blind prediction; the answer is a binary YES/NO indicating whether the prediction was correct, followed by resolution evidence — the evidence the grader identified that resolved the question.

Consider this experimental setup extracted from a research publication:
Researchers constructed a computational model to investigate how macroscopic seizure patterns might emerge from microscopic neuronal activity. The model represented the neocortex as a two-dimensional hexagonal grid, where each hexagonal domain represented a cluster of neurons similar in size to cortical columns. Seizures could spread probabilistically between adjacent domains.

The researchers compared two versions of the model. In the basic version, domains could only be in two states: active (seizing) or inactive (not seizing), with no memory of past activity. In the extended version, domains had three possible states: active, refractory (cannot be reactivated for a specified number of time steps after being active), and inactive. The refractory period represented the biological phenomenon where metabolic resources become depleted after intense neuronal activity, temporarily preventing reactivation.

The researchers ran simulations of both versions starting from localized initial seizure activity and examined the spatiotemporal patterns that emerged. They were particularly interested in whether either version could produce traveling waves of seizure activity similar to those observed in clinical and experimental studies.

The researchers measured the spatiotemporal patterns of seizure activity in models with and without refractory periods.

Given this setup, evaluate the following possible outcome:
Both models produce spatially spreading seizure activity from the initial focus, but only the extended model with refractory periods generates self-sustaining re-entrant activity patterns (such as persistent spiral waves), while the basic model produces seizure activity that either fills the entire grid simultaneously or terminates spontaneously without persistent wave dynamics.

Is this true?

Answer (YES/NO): NO